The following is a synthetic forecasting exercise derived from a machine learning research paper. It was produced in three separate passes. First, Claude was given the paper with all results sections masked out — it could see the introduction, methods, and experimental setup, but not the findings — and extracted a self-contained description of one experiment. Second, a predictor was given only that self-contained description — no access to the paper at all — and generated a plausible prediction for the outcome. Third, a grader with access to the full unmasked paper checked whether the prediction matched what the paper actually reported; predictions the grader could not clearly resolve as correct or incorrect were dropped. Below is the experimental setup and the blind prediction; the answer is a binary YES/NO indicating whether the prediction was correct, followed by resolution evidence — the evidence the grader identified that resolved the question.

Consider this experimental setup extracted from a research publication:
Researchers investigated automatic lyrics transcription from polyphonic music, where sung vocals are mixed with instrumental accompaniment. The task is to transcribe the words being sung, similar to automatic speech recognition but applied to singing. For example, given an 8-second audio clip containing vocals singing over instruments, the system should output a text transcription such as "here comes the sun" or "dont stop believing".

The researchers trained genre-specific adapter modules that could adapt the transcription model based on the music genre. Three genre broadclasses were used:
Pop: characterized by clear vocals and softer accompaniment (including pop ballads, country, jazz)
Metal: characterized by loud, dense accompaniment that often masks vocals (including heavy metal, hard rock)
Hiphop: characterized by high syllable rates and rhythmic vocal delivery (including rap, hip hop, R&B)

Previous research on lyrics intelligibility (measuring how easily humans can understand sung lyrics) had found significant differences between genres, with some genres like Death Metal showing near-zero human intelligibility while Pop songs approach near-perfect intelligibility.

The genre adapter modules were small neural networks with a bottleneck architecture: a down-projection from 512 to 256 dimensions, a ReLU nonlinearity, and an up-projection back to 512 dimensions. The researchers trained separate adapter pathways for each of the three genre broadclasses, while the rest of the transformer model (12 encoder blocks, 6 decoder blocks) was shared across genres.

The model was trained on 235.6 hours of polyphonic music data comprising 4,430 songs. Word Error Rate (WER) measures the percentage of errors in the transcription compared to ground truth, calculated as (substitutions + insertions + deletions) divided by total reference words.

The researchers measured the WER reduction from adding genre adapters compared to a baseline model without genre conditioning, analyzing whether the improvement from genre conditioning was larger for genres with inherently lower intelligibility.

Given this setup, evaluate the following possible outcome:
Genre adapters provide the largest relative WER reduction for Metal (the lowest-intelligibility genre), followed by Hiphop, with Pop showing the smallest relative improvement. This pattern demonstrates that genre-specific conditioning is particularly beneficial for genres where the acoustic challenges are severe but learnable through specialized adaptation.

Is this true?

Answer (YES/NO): NO